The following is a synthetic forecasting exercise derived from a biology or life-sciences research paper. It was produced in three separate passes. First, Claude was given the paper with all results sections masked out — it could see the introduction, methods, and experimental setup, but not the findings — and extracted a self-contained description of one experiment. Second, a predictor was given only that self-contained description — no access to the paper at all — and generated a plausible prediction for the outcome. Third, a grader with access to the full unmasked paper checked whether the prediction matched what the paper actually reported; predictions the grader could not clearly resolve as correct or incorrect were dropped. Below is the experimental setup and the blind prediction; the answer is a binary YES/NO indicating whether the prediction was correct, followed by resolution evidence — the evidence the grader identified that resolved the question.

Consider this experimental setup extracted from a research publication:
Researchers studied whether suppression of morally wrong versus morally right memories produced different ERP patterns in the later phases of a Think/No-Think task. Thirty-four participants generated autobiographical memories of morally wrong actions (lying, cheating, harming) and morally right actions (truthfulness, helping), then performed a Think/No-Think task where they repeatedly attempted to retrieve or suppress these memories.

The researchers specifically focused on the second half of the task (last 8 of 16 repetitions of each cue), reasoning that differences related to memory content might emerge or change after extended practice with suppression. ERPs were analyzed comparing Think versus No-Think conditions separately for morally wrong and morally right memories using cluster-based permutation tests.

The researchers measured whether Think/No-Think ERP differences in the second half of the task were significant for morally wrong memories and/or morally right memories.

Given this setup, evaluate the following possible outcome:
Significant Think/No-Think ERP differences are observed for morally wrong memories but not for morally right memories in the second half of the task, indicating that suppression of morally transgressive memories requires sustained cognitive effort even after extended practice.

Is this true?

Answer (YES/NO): NO